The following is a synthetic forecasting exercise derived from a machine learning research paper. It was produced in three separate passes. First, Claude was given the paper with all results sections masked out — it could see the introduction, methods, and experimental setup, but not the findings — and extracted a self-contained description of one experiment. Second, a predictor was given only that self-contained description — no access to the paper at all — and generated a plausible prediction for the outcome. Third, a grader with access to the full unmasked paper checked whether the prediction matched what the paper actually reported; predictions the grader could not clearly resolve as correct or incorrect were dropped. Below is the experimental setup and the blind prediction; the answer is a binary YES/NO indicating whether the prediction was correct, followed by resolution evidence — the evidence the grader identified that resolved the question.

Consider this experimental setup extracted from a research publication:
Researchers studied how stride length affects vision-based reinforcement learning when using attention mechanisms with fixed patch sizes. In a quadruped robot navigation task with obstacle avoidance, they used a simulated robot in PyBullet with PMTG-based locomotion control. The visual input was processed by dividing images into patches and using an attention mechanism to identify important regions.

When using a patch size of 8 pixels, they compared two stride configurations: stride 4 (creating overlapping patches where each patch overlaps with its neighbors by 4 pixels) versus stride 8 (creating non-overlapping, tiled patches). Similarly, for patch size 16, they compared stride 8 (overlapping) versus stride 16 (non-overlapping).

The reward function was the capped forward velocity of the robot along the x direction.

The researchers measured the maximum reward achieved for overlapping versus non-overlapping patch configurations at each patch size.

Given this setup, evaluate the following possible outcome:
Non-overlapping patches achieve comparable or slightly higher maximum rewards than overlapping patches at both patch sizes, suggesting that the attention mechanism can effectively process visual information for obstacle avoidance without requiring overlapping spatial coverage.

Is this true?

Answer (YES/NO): NO